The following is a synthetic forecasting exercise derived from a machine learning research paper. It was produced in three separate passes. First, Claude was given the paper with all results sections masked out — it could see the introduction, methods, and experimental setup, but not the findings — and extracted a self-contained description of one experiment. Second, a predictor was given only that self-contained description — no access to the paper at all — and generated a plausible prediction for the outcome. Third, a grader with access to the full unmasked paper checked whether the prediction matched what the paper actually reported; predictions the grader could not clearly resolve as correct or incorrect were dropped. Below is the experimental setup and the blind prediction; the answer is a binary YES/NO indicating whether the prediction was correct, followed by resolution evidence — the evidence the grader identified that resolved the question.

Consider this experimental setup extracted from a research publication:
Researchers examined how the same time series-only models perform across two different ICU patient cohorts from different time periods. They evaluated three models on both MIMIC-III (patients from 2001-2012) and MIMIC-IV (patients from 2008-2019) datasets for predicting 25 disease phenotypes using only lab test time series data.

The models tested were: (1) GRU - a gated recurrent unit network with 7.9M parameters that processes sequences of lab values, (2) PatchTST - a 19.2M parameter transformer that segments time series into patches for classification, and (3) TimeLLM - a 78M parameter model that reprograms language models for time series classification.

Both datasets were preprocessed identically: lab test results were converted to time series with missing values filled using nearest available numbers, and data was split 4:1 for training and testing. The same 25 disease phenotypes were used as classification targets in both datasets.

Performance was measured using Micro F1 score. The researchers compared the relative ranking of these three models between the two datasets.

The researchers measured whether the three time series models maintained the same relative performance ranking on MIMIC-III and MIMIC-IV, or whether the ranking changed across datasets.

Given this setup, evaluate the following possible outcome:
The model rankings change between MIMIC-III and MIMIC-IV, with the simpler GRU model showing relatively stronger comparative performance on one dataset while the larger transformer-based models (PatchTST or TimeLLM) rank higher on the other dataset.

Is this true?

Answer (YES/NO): NO